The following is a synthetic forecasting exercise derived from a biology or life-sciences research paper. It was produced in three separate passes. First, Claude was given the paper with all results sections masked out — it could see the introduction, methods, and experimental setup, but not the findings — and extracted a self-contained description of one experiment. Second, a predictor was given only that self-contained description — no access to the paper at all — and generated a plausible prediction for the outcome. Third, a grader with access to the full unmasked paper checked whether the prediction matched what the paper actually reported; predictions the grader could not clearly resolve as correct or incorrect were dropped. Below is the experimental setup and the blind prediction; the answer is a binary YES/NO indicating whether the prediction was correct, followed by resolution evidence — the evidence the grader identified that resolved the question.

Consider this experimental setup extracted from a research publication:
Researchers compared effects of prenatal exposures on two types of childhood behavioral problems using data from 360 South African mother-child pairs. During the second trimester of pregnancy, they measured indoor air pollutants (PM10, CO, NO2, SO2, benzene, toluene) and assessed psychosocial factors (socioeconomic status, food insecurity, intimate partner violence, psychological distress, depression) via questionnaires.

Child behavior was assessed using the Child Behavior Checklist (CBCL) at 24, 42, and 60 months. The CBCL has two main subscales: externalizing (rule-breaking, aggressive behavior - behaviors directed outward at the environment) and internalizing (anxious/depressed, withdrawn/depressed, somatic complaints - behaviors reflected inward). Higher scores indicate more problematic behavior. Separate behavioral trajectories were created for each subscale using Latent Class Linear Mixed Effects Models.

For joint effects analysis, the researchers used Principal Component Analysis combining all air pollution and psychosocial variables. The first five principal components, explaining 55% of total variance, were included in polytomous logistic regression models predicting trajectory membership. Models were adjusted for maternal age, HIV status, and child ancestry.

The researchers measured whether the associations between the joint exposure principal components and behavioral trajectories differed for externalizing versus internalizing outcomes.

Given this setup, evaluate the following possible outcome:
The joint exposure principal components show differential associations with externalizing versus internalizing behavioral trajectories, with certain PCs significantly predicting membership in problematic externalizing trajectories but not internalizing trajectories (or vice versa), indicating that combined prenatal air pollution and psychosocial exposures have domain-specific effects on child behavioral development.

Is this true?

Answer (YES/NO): YES